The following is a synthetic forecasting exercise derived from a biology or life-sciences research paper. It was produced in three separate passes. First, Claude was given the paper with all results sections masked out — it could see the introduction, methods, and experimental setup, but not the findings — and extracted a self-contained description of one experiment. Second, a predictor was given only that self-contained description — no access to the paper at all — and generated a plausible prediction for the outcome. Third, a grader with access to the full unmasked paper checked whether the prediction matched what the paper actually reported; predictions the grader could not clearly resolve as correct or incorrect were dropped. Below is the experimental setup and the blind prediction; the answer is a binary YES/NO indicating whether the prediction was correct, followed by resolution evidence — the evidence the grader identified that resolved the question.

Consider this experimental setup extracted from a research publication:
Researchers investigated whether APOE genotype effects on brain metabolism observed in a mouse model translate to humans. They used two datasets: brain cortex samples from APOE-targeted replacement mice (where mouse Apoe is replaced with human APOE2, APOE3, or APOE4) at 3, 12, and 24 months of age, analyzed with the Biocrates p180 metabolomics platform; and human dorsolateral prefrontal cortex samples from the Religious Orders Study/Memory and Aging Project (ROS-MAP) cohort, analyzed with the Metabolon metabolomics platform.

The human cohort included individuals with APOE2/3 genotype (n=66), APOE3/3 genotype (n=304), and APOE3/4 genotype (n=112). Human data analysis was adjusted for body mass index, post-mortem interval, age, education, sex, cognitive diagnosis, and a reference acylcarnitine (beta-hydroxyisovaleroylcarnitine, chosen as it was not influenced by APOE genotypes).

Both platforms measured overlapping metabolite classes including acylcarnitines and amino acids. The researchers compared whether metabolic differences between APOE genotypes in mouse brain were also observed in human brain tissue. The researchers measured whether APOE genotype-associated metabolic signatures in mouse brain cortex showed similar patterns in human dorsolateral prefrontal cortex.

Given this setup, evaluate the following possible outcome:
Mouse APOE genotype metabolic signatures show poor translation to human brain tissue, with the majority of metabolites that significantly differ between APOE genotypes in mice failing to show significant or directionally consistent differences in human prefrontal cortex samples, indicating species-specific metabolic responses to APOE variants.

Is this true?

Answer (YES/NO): NO